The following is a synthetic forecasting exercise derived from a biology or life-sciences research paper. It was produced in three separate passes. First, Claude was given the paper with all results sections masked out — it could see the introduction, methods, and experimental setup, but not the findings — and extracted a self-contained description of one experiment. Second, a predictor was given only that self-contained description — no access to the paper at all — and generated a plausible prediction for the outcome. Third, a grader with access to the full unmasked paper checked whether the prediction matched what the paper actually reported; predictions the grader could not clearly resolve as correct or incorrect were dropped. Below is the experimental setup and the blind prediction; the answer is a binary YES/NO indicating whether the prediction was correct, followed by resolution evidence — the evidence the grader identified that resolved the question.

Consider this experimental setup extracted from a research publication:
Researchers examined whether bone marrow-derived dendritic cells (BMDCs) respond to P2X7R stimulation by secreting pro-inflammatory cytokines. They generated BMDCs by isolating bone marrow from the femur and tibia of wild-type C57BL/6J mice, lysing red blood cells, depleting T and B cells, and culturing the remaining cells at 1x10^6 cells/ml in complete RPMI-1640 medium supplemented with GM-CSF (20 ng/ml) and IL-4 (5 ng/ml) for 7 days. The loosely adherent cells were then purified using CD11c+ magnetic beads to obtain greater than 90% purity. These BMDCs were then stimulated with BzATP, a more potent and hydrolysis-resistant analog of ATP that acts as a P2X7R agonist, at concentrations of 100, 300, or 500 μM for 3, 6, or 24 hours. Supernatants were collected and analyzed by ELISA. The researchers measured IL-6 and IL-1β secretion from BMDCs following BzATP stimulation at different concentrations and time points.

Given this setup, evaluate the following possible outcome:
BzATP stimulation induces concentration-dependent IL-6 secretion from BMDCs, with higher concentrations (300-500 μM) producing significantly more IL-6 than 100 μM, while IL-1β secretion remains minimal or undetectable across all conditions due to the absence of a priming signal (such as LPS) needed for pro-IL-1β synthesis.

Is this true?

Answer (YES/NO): NO